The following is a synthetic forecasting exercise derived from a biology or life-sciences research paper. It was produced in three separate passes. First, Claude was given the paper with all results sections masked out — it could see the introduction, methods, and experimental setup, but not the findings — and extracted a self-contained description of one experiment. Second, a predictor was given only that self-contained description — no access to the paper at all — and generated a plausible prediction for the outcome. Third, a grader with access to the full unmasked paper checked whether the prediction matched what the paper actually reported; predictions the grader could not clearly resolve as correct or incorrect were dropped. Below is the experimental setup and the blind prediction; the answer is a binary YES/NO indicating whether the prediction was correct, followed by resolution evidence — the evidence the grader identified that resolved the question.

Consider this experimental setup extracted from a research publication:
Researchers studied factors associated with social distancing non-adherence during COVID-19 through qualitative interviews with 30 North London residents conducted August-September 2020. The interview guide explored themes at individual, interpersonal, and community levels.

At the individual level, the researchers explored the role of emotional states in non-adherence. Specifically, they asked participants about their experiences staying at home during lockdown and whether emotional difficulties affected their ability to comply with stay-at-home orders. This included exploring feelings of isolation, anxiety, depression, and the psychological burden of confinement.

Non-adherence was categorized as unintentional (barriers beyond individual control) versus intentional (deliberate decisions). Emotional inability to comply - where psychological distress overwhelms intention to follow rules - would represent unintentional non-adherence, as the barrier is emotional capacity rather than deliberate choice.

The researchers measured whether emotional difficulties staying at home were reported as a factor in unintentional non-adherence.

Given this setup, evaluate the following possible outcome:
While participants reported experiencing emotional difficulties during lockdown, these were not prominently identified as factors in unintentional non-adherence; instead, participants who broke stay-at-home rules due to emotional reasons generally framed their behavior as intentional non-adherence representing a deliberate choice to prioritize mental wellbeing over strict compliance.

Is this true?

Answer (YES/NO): NO